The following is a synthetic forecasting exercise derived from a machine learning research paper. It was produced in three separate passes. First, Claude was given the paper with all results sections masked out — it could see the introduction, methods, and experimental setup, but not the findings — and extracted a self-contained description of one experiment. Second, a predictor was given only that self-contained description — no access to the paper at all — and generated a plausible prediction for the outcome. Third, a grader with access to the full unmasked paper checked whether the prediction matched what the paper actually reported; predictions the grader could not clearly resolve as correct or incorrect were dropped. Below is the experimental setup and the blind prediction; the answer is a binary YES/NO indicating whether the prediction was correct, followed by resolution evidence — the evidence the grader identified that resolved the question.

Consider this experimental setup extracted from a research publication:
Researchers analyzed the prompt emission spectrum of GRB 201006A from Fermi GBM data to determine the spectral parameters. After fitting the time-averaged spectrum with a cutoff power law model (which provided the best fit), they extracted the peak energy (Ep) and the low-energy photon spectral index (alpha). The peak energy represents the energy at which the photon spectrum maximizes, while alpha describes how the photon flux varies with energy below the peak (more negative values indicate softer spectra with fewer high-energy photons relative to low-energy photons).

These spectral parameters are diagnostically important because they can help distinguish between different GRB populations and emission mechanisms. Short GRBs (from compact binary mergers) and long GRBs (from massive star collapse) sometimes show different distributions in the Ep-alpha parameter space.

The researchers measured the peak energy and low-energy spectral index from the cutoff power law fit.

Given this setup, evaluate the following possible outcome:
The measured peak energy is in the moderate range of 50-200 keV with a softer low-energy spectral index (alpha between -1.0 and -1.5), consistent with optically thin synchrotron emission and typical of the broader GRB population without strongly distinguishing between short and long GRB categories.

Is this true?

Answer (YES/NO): YES